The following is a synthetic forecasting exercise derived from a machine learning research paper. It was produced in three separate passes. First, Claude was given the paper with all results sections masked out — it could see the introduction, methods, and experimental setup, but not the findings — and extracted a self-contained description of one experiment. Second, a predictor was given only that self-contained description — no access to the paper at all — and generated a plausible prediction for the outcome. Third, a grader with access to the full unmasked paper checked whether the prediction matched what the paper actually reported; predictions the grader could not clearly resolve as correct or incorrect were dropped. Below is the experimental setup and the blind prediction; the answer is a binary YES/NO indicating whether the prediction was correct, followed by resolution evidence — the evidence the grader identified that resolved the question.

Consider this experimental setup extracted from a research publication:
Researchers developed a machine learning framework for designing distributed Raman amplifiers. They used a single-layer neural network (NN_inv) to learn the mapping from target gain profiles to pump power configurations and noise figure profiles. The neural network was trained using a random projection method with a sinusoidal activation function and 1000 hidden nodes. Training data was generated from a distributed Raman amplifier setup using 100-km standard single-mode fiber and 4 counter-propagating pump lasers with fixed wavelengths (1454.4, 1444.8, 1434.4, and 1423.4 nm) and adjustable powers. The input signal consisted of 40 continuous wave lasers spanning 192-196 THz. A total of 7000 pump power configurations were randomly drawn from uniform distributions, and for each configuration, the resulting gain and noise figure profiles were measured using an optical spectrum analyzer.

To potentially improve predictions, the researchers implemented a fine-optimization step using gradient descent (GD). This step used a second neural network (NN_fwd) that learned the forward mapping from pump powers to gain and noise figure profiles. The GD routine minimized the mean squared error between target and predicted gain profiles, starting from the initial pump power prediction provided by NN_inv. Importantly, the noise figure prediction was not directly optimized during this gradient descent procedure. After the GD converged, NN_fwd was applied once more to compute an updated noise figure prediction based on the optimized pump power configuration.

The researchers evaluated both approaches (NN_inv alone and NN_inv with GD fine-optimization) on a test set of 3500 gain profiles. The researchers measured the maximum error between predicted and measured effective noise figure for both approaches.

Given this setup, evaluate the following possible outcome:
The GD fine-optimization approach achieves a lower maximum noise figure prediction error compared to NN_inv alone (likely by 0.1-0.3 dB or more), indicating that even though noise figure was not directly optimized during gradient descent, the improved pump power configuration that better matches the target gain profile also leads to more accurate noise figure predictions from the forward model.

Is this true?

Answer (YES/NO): YES